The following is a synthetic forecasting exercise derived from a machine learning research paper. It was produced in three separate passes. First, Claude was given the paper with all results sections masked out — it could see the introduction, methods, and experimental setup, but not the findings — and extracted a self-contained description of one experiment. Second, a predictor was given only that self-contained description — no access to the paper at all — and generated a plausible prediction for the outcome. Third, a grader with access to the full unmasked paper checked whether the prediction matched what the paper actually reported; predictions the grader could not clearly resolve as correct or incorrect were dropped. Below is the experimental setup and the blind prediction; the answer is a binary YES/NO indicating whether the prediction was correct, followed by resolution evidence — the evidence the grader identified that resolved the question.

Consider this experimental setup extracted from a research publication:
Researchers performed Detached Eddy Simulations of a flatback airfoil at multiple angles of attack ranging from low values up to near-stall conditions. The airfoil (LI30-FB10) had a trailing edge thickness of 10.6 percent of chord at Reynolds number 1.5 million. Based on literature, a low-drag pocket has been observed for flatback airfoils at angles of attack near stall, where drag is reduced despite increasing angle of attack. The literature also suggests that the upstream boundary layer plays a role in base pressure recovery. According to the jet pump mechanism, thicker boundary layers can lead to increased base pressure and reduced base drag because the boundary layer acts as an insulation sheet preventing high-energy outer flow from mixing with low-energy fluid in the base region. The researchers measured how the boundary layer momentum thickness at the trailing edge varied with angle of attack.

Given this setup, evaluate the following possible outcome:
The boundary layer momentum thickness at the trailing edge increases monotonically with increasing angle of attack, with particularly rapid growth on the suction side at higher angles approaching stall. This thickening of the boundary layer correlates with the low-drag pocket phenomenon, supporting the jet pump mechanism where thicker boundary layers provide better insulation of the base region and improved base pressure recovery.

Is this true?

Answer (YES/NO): YES